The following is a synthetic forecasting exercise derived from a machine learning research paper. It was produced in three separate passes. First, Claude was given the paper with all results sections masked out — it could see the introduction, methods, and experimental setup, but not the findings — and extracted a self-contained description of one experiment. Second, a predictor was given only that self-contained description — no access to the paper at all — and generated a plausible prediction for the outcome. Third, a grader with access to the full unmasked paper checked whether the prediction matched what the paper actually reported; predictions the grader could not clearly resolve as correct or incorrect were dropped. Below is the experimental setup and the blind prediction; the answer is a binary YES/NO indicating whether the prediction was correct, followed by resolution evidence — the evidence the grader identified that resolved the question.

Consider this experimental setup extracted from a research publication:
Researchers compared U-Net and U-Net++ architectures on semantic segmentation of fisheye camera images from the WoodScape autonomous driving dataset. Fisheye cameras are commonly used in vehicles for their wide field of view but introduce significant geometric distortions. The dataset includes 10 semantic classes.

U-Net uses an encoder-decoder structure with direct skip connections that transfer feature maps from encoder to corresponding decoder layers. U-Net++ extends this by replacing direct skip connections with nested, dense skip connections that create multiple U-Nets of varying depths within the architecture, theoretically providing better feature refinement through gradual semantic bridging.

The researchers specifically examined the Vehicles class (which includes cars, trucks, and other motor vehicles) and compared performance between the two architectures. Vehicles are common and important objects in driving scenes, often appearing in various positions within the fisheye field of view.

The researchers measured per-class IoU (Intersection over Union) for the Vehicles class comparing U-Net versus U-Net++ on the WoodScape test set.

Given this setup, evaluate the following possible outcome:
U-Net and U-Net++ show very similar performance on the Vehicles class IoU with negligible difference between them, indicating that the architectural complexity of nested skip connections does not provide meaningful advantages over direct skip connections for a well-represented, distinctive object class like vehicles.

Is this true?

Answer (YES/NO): NO